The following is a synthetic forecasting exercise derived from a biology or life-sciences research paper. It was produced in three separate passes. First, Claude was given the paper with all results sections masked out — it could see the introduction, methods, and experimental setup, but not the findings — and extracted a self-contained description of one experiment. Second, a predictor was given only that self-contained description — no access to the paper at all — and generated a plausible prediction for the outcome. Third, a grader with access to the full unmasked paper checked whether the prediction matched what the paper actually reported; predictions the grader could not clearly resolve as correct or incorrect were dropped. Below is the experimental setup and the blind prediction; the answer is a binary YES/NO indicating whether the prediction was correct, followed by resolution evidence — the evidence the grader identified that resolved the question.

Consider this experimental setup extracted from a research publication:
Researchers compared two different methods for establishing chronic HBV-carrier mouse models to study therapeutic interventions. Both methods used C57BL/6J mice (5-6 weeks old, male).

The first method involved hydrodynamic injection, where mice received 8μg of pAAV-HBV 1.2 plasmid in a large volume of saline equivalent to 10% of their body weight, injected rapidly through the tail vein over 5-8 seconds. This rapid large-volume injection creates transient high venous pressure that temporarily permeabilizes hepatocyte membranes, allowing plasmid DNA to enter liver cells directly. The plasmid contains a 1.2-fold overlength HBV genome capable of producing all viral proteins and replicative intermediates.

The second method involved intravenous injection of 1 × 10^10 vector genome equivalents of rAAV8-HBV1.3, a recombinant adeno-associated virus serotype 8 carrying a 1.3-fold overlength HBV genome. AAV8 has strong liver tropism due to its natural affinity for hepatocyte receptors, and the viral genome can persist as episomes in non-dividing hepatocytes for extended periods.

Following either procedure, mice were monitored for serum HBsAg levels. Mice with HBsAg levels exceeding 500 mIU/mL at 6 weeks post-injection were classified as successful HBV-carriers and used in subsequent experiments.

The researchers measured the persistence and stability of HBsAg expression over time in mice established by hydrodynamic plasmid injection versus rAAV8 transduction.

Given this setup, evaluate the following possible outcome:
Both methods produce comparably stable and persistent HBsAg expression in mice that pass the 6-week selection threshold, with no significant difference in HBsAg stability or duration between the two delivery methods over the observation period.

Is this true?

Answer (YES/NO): NO